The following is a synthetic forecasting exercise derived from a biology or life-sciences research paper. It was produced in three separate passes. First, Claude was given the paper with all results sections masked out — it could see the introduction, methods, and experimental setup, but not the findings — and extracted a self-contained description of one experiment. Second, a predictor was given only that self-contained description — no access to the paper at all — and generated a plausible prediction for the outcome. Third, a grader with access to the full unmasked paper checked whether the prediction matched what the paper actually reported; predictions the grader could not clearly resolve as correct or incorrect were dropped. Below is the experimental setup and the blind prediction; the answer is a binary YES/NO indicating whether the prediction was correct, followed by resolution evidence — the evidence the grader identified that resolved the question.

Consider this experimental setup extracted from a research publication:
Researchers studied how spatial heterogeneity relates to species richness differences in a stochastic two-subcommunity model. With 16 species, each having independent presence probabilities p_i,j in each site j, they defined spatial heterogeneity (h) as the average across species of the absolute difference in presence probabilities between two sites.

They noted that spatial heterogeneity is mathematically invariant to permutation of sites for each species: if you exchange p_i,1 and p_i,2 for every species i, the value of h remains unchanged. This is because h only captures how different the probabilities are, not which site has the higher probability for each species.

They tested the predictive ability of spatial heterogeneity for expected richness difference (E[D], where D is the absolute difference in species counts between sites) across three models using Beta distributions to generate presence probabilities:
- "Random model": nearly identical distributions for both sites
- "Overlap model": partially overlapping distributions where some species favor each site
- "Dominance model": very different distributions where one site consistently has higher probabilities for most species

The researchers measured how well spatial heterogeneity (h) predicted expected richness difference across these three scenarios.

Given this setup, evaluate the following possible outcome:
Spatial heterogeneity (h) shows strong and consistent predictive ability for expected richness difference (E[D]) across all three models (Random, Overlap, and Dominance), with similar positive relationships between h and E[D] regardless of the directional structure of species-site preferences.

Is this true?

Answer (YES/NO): NO